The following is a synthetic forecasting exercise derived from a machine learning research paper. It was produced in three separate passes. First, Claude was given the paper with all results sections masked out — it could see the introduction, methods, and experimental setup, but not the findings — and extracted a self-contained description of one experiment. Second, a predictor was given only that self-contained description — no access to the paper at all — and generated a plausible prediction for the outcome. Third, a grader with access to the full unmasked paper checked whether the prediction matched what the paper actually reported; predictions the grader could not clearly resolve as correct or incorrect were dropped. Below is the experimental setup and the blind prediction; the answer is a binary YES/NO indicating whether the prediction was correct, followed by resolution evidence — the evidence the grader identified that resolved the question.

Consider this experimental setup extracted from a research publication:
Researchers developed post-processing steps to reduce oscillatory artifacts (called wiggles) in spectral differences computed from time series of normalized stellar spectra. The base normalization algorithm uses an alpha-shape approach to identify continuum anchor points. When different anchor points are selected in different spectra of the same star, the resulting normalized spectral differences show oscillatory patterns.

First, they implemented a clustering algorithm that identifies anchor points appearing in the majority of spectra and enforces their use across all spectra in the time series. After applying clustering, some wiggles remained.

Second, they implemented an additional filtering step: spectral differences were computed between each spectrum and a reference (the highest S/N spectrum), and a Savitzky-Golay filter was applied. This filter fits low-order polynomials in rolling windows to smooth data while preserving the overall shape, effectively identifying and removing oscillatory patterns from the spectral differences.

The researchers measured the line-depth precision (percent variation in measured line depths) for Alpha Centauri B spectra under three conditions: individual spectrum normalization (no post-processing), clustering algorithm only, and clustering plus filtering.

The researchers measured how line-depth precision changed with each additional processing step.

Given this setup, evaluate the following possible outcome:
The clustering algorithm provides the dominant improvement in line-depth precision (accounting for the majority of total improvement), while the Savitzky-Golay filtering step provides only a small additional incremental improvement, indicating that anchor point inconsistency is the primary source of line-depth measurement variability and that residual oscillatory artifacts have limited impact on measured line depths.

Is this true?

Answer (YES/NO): YES